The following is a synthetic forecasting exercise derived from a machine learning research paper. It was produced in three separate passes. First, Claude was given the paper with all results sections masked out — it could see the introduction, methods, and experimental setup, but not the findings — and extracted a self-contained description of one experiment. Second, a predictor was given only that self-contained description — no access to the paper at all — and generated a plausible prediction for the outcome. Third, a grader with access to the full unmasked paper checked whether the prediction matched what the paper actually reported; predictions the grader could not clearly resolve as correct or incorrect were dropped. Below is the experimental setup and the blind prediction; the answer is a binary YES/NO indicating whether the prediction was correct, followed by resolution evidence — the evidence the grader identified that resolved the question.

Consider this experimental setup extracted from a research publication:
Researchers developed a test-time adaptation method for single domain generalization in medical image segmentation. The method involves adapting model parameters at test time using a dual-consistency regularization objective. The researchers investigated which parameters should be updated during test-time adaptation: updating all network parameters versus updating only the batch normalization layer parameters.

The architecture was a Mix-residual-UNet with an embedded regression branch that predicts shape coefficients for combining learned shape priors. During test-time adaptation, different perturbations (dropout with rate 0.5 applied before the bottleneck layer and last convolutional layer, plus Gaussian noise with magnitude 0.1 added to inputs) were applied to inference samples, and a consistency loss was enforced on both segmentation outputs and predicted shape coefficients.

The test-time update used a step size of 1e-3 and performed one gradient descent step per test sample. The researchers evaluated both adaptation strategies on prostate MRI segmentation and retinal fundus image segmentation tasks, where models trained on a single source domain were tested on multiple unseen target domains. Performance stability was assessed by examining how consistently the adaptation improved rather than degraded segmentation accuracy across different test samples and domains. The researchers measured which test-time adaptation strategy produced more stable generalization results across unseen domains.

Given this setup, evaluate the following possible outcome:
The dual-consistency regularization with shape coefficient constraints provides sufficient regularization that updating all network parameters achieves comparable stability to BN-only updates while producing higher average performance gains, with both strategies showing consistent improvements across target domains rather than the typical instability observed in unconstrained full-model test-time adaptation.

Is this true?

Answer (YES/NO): NO